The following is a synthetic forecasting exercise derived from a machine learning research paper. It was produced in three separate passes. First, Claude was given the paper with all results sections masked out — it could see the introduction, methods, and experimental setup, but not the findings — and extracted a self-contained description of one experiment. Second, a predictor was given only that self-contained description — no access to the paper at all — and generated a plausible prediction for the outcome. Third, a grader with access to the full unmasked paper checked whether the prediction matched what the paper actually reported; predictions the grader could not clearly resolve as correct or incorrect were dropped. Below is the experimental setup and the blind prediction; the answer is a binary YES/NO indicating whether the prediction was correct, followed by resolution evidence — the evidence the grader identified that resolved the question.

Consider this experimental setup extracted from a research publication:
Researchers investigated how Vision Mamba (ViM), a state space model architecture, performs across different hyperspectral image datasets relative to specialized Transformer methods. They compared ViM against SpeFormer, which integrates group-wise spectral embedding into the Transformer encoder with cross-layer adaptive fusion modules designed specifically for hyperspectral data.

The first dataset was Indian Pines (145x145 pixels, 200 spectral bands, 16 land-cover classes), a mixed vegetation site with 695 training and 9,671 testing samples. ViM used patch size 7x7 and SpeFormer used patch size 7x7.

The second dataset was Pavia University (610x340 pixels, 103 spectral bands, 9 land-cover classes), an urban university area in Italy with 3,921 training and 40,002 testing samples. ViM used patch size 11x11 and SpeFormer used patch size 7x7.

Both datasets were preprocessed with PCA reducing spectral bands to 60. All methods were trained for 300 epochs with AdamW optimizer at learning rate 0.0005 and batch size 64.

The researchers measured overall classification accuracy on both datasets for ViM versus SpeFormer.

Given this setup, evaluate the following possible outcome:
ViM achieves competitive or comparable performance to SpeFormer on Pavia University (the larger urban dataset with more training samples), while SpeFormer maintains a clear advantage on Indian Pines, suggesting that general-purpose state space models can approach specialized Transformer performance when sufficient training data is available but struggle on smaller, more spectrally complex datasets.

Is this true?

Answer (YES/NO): NO